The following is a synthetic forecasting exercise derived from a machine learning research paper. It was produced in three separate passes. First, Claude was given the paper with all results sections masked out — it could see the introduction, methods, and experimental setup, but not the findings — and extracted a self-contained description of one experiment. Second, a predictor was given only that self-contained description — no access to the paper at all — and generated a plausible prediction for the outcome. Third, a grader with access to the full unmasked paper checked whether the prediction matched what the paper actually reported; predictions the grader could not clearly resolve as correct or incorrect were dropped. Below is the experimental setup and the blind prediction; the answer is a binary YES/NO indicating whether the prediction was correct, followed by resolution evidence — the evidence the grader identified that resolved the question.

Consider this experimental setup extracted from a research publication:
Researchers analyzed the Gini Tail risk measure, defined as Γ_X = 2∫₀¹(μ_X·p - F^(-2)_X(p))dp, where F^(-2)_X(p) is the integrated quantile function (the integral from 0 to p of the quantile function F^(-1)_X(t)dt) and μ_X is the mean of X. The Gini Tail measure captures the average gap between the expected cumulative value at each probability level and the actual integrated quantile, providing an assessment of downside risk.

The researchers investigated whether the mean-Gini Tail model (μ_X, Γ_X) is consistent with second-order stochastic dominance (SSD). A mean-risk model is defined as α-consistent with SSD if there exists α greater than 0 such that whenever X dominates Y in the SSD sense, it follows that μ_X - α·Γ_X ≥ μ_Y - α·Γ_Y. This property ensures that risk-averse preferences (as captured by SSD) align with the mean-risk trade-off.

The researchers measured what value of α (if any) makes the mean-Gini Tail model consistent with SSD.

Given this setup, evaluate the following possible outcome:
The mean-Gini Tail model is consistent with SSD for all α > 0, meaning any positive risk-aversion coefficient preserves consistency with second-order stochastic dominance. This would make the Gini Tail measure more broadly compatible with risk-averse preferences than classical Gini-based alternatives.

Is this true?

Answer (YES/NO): NO